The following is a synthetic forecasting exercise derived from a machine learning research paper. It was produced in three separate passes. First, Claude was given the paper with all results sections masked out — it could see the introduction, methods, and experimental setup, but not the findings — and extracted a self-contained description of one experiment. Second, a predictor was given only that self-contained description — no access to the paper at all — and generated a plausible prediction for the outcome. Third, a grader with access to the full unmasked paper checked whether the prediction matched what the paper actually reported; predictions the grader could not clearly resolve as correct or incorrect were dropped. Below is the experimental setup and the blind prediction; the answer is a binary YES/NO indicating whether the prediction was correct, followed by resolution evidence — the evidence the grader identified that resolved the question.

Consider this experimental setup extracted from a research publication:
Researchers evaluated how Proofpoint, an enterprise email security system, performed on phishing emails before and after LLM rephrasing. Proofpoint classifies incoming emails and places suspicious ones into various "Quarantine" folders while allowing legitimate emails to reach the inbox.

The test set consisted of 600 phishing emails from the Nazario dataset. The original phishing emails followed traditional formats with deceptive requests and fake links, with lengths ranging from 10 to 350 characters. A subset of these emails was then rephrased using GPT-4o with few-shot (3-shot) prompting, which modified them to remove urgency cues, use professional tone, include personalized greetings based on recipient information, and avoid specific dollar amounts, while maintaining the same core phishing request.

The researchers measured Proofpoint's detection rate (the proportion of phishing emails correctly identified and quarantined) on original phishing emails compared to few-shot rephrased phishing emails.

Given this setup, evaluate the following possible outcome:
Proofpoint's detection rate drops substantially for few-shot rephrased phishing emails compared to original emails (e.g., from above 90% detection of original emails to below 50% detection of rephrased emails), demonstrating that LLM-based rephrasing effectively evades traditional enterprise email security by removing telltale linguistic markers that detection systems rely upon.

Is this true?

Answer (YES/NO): NO